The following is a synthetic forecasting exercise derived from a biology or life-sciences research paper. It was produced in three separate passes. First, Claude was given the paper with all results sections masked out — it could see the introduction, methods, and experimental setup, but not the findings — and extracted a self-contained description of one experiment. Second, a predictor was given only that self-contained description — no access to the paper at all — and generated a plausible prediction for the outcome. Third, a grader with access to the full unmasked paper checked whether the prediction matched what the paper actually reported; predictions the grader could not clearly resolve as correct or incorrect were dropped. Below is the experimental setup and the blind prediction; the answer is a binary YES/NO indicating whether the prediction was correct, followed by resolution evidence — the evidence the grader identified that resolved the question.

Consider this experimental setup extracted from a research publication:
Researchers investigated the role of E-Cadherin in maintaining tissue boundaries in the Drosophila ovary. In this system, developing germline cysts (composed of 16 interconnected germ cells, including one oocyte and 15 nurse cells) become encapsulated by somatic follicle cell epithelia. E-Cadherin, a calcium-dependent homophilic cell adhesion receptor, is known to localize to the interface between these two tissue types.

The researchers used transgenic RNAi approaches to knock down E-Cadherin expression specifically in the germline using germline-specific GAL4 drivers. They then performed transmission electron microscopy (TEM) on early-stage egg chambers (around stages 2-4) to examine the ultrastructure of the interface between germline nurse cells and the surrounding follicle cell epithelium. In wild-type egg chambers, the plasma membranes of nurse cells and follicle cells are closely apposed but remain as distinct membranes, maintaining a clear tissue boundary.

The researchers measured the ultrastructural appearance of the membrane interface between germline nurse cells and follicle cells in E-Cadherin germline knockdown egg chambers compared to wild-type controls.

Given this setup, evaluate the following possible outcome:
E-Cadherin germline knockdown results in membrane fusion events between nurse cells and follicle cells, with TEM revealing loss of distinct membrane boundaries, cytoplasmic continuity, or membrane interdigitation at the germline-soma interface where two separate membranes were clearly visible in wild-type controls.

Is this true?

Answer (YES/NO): YES